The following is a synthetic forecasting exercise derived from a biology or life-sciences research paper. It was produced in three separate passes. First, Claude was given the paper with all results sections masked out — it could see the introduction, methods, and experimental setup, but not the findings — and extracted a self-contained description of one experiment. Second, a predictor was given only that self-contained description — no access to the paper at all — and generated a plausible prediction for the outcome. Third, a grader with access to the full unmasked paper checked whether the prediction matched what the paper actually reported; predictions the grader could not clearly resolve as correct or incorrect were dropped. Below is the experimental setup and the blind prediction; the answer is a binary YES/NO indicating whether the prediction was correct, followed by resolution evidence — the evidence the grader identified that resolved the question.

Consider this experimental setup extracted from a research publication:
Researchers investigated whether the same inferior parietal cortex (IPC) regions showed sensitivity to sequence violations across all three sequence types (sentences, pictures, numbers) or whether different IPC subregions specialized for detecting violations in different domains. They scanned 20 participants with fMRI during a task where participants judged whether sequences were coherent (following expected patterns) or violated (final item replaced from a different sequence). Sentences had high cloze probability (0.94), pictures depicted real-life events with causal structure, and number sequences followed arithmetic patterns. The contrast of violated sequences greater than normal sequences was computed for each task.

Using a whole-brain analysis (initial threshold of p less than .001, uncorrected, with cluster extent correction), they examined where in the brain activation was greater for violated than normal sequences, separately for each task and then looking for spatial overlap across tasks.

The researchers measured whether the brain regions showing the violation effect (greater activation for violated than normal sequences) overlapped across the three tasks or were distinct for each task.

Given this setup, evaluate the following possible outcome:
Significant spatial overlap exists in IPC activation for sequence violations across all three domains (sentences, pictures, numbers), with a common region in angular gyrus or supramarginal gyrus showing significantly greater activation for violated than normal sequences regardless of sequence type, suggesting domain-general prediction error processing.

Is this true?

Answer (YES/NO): YES